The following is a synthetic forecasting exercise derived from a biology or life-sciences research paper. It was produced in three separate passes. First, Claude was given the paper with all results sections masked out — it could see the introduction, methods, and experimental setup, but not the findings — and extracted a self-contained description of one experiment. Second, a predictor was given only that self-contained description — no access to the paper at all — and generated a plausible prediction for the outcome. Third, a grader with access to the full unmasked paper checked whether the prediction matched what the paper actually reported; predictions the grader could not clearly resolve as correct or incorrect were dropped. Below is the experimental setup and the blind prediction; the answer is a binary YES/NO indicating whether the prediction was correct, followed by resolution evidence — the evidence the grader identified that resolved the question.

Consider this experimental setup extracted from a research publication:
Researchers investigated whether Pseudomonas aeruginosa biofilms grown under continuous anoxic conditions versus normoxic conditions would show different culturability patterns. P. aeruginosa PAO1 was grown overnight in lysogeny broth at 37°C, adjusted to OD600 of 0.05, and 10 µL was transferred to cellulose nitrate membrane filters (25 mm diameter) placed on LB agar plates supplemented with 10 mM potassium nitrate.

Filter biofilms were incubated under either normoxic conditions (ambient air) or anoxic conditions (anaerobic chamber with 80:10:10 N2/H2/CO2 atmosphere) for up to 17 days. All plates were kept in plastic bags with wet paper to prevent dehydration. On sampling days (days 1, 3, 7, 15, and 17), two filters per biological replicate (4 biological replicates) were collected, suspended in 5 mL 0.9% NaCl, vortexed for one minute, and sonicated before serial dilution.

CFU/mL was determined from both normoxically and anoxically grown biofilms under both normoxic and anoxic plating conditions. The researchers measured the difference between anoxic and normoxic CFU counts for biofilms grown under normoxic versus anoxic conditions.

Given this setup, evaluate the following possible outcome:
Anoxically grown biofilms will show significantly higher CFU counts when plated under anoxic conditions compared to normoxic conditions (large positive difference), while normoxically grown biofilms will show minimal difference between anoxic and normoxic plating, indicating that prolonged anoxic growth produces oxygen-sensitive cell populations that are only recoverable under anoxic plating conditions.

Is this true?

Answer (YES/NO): YES